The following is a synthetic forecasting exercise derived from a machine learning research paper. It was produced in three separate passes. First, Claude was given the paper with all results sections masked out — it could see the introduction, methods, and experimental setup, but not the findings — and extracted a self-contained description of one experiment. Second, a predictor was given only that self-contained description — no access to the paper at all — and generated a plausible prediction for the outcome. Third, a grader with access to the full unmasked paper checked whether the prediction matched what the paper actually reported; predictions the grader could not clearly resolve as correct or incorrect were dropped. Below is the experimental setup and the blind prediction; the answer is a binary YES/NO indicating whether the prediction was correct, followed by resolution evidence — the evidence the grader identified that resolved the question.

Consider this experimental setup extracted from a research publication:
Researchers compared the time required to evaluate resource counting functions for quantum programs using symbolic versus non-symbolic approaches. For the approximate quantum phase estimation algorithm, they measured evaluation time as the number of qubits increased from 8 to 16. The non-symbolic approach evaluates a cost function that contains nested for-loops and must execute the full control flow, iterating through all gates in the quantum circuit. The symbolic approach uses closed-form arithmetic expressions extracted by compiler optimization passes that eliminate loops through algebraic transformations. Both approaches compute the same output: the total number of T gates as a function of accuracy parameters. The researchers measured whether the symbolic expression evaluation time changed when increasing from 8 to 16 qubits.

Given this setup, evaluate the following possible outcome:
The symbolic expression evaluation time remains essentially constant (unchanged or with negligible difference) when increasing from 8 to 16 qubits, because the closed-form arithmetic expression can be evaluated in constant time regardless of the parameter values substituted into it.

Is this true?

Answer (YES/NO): YES